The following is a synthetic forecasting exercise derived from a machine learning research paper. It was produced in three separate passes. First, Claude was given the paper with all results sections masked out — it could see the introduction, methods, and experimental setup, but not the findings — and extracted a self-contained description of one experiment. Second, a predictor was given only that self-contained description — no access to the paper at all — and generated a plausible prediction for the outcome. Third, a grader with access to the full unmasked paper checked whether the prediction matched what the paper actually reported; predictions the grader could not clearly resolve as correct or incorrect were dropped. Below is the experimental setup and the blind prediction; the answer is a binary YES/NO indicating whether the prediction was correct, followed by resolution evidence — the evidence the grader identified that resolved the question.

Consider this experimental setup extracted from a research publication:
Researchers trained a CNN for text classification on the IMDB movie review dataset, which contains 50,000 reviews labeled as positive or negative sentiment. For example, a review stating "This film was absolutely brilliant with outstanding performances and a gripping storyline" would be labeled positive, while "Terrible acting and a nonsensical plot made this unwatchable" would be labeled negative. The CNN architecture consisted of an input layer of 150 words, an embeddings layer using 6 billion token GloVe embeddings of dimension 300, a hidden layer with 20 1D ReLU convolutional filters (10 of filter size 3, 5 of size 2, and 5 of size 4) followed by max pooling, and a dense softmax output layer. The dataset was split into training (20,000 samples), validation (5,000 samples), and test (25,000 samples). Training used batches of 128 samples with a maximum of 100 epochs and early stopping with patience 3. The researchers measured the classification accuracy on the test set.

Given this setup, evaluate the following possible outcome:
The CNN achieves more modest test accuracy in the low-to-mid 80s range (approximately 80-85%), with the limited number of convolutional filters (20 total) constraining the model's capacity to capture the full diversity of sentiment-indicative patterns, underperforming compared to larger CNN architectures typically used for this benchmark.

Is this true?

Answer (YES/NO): YES